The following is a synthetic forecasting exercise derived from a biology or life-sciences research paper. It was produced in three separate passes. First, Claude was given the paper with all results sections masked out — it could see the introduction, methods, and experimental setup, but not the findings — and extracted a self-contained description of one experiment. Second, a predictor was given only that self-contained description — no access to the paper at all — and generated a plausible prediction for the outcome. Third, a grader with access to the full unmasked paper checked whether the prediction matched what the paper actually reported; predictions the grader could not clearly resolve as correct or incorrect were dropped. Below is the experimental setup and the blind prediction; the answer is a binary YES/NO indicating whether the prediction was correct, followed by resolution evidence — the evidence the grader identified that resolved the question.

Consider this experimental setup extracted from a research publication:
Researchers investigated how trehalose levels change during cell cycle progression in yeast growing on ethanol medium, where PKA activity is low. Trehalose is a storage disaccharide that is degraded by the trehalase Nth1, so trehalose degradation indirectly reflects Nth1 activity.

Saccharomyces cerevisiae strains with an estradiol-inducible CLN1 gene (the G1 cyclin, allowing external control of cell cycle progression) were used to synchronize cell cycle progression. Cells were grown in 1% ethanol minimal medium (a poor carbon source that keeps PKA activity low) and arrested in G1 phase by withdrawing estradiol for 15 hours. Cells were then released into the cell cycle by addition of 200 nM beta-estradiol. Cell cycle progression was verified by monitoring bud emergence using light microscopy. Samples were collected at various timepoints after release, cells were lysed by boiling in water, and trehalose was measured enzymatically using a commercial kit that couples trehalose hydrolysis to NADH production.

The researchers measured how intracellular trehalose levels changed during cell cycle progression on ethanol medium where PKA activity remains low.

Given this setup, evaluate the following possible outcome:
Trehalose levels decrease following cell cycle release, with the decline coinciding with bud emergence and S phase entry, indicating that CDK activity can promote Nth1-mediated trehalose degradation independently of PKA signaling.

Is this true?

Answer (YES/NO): NO